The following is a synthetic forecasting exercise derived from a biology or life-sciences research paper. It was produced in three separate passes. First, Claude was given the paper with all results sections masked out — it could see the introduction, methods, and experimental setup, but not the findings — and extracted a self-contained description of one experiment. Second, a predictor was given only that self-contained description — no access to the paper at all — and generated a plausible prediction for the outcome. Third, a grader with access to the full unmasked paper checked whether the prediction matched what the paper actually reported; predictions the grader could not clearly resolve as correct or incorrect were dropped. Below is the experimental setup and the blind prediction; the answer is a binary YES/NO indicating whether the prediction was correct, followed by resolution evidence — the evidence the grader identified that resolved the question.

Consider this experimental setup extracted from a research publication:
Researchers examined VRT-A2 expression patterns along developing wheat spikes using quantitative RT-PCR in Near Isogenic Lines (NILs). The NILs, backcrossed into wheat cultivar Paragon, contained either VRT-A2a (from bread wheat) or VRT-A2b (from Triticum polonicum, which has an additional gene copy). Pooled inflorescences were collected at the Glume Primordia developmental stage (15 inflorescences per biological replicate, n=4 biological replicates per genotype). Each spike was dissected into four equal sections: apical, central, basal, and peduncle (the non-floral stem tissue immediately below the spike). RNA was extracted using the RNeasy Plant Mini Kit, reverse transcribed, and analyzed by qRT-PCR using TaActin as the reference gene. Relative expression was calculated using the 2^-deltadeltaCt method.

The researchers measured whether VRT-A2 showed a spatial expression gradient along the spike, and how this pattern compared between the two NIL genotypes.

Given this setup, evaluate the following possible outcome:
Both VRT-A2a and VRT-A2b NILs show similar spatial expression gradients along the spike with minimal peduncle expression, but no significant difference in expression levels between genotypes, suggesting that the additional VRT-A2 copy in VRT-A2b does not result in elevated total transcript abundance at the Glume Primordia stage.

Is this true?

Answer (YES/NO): NO